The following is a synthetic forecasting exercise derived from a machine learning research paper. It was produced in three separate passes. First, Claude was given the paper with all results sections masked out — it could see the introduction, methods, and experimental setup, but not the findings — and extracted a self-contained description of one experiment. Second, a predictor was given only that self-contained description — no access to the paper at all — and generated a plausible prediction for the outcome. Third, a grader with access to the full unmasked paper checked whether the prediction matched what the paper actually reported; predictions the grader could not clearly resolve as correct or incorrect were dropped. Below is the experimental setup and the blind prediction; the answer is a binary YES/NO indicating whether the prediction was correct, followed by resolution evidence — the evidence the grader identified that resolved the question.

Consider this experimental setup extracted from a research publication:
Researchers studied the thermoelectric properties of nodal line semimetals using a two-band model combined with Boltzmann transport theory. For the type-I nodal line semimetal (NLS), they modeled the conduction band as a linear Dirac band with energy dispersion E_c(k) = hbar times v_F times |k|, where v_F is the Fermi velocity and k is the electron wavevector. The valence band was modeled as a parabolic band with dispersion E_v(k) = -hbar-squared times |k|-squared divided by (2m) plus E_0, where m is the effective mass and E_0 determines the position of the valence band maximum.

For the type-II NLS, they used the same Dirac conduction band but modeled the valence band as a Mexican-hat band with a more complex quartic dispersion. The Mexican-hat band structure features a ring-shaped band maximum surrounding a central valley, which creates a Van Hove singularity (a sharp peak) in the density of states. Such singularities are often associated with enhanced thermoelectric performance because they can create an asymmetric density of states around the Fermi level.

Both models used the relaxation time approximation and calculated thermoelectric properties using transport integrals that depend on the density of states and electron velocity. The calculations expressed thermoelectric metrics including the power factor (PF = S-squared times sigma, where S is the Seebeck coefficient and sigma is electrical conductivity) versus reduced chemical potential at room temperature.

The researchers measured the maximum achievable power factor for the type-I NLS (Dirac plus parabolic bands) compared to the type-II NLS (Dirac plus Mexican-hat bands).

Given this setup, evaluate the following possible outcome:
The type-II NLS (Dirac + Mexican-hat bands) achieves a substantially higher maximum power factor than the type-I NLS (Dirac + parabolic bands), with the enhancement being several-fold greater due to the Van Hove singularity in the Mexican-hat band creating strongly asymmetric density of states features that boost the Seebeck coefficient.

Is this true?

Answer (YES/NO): NO